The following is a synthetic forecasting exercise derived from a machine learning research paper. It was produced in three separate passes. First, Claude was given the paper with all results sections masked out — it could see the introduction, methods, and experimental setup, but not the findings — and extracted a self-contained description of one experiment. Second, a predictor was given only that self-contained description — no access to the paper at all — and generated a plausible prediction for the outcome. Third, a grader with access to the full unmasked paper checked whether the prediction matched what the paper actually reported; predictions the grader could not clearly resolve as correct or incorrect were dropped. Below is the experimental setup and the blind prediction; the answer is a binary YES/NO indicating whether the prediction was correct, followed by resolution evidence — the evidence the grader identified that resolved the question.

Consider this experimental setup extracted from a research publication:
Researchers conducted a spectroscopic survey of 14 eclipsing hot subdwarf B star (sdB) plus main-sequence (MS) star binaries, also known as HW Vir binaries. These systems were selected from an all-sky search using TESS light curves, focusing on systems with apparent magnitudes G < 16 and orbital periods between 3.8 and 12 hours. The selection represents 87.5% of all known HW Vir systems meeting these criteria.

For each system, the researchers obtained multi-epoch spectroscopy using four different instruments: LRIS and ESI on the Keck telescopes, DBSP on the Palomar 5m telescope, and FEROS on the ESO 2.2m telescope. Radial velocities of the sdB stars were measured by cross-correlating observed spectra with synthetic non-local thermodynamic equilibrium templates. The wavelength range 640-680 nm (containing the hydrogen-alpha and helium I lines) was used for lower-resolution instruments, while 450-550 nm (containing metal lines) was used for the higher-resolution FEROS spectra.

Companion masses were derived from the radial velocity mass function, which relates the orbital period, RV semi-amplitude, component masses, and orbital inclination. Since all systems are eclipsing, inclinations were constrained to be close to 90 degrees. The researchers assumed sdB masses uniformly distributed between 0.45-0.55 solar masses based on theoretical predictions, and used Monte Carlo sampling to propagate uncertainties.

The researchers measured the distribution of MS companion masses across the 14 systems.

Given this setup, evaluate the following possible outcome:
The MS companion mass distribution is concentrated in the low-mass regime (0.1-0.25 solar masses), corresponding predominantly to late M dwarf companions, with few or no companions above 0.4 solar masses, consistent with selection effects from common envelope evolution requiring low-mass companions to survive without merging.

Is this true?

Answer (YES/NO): NO